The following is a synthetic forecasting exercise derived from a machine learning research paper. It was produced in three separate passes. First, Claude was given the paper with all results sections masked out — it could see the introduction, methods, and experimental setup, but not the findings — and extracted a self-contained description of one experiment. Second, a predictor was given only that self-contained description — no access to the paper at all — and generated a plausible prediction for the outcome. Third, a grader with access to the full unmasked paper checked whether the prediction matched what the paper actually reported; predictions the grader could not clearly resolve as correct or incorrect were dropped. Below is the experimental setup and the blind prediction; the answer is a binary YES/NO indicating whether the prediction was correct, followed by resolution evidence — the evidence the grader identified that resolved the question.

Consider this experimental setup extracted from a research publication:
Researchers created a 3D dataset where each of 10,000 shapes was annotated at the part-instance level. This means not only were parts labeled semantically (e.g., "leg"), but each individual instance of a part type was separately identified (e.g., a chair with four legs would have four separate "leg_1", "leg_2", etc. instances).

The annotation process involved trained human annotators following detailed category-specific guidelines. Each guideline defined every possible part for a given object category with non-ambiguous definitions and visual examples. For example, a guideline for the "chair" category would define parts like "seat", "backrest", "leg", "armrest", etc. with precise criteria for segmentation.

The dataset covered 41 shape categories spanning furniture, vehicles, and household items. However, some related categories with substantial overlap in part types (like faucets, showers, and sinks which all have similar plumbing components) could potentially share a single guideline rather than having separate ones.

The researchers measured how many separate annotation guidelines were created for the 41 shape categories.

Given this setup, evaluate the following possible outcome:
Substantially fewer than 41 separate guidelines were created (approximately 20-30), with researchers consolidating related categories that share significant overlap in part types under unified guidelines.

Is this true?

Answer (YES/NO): NO